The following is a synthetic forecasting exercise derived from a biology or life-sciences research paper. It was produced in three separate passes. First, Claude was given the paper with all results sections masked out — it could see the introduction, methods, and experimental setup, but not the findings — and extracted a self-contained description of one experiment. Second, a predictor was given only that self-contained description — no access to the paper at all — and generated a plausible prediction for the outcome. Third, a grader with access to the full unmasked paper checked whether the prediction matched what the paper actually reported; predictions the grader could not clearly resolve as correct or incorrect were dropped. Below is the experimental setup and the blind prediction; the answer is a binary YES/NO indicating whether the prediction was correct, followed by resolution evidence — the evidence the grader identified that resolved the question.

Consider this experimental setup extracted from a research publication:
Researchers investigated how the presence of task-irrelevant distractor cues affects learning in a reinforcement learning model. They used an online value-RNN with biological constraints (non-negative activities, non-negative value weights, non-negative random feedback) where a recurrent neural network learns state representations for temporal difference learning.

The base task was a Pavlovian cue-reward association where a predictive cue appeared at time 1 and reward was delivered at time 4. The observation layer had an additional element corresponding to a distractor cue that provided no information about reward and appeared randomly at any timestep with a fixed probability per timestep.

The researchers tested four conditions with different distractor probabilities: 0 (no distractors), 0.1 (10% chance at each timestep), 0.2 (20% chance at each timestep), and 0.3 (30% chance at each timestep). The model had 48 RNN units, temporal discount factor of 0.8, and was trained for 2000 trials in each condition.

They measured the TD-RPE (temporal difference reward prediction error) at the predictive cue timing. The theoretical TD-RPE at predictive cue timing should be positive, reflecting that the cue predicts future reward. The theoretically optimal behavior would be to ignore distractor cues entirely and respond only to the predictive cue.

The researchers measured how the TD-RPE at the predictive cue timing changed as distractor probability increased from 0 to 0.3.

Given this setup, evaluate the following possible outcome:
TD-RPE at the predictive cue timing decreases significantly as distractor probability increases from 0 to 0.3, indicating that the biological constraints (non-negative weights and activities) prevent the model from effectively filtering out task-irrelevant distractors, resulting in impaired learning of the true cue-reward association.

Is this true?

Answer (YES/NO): NO